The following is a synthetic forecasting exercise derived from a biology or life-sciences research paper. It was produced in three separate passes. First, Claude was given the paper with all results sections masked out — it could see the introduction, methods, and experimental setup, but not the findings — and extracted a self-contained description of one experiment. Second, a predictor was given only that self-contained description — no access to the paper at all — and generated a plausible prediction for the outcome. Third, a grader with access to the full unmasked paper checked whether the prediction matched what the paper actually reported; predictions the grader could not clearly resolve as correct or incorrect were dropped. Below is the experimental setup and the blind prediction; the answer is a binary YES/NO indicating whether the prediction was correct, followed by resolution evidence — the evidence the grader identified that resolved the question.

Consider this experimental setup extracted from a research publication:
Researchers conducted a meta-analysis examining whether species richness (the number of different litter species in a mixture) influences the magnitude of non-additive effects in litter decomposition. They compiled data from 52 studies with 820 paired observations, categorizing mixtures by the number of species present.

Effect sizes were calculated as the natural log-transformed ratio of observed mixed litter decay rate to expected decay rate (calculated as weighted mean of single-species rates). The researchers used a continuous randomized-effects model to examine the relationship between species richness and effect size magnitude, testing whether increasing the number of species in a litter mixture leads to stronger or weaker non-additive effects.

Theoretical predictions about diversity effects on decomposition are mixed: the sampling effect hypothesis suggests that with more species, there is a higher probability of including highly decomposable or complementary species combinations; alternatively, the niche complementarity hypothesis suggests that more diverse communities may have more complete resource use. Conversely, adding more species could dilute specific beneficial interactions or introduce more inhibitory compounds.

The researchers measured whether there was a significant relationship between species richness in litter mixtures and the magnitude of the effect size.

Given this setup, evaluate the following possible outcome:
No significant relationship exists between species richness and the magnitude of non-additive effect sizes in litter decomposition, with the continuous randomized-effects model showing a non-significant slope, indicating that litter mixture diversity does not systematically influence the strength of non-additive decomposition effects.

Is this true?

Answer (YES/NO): YES